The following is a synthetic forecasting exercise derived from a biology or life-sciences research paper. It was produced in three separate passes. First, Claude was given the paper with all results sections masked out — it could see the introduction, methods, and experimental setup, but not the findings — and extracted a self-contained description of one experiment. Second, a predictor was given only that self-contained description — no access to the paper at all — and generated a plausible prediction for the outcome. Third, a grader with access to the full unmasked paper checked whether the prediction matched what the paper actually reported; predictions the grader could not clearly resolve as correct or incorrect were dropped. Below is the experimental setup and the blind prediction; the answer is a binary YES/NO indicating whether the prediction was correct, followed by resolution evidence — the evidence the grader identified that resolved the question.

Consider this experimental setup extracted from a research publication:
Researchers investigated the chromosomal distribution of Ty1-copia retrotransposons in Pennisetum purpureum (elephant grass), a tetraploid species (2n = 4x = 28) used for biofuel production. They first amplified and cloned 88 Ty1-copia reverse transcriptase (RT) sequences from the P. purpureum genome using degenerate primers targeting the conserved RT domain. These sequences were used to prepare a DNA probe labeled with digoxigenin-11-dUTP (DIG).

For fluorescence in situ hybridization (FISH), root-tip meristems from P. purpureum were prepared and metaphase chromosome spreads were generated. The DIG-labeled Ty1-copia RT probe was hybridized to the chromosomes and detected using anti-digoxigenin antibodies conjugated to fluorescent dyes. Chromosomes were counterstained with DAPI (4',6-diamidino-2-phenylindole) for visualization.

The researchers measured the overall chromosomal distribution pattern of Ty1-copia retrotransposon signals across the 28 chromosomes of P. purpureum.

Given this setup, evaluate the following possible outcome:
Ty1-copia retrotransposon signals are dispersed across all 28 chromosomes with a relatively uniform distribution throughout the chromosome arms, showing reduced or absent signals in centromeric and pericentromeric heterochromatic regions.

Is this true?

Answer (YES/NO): NO